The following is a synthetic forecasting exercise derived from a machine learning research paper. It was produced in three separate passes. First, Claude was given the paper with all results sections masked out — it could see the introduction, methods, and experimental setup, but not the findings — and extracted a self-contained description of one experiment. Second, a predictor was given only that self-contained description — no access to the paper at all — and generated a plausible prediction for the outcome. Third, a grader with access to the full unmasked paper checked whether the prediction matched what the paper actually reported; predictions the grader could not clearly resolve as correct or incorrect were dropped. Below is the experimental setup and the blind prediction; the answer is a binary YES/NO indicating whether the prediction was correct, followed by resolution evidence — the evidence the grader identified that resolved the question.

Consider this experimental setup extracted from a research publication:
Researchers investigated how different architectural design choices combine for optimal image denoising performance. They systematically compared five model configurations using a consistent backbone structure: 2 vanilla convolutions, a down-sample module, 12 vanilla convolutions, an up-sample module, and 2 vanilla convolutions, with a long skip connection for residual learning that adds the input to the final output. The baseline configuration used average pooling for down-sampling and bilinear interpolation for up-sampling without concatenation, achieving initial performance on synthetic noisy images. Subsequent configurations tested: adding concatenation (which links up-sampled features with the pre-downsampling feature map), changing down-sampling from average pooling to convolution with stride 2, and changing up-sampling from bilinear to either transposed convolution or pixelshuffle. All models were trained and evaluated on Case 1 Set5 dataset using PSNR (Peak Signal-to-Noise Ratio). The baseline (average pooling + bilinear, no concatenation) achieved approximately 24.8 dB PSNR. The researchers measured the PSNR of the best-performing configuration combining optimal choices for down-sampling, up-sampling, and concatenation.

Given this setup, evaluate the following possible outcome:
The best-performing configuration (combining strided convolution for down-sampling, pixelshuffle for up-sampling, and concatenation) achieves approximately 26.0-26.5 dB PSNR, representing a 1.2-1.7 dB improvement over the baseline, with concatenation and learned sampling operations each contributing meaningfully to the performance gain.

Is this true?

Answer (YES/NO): NO